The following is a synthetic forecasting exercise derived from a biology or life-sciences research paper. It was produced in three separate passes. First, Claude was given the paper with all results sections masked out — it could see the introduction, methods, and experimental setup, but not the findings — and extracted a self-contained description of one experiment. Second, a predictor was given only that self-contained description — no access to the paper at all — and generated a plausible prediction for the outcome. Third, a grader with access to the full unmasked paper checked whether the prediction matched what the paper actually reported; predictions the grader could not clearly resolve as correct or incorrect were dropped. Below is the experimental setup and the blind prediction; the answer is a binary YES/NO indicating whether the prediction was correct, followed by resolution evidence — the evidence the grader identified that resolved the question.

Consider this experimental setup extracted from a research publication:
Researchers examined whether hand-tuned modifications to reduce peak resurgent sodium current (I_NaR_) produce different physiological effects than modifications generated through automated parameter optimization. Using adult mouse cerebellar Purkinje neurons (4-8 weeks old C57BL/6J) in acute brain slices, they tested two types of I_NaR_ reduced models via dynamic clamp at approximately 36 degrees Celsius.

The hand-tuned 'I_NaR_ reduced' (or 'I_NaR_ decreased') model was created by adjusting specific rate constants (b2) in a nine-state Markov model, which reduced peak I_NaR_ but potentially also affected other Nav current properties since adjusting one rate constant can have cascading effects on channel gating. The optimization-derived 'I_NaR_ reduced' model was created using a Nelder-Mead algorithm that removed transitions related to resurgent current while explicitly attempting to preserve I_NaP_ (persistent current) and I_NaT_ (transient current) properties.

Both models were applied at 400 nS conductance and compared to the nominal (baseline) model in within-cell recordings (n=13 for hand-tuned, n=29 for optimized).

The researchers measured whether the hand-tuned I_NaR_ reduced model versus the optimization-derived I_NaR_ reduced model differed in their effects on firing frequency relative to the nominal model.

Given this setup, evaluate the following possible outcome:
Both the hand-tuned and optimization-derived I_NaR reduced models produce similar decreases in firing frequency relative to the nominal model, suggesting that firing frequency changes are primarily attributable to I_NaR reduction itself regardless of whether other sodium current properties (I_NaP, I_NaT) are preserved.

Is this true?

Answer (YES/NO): NO